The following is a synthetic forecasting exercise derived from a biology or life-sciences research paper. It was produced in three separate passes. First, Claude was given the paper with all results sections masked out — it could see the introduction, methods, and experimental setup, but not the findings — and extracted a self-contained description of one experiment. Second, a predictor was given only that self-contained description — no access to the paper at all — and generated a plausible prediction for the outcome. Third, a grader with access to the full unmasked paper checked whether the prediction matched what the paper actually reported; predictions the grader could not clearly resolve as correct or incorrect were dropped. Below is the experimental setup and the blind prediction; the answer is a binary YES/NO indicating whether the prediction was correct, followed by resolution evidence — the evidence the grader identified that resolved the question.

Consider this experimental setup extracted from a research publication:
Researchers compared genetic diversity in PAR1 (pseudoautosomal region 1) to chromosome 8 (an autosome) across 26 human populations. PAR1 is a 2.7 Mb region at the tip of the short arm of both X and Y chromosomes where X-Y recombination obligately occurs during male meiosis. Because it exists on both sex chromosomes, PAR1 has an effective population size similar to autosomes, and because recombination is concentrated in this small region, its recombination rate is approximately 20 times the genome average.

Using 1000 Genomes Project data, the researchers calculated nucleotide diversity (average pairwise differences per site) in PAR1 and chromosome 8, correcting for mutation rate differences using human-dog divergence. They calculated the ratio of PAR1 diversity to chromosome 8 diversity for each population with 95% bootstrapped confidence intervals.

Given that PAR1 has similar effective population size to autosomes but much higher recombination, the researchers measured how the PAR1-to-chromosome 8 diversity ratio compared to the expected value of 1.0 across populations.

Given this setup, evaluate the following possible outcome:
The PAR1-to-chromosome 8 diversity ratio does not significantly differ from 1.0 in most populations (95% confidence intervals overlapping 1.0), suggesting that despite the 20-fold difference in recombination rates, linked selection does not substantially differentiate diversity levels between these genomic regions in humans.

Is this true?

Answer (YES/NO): NO